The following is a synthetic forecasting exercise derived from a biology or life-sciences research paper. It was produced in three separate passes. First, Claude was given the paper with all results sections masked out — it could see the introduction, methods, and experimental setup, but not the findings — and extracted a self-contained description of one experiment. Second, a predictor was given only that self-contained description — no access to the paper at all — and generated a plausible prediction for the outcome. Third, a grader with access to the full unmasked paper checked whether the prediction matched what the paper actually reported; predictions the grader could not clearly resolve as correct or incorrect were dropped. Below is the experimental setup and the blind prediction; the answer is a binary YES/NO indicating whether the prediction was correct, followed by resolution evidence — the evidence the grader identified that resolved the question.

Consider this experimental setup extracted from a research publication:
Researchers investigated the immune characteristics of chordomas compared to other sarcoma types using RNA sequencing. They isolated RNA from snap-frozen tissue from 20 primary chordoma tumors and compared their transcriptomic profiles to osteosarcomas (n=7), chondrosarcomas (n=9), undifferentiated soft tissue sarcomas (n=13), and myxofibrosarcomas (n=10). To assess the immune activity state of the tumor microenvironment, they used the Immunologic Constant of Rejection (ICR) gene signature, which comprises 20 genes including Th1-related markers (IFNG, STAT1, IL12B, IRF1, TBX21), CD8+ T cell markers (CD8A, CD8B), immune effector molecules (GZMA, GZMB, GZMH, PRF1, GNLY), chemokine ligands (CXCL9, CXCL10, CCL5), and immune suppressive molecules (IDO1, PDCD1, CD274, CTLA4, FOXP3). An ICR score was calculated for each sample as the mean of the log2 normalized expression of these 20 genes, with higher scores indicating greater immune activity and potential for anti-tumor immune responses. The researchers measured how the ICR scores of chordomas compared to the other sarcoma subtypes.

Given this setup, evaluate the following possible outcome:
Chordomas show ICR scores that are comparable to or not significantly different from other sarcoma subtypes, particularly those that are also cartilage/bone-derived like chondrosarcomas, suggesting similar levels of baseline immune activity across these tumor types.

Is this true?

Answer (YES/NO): NO